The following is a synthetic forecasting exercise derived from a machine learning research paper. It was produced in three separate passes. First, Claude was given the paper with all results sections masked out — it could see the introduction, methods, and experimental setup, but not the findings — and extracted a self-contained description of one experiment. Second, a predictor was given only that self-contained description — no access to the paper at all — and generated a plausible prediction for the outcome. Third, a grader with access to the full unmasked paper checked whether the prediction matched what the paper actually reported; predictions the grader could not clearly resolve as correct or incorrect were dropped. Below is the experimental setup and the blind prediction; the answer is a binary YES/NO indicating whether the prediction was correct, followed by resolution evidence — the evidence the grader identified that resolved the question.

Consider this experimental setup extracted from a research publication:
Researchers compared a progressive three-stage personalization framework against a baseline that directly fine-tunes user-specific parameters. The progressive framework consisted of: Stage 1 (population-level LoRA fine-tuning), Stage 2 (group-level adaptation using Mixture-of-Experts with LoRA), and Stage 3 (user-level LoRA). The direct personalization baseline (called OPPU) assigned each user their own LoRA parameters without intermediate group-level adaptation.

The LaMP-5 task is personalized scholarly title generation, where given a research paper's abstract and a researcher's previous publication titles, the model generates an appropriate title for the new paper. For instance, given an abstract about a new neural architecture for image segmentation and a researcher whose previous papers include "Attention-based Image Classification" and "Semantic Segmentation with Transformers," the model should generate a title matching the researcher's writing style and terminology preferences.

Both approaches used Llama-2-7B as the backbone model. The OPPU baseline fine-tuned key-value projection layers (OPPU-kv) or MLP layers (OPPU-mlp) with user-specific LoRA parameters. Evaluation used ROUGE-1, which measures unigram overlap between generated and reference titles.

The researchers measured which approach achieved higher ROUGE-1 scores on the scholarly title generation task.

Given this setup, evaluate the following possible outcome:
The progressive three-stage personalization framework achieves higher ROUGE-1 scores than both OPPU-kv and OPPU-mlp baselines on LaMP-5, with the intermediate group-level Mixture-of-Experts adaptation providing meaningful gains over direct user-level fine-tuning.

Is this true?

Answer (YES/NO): NO